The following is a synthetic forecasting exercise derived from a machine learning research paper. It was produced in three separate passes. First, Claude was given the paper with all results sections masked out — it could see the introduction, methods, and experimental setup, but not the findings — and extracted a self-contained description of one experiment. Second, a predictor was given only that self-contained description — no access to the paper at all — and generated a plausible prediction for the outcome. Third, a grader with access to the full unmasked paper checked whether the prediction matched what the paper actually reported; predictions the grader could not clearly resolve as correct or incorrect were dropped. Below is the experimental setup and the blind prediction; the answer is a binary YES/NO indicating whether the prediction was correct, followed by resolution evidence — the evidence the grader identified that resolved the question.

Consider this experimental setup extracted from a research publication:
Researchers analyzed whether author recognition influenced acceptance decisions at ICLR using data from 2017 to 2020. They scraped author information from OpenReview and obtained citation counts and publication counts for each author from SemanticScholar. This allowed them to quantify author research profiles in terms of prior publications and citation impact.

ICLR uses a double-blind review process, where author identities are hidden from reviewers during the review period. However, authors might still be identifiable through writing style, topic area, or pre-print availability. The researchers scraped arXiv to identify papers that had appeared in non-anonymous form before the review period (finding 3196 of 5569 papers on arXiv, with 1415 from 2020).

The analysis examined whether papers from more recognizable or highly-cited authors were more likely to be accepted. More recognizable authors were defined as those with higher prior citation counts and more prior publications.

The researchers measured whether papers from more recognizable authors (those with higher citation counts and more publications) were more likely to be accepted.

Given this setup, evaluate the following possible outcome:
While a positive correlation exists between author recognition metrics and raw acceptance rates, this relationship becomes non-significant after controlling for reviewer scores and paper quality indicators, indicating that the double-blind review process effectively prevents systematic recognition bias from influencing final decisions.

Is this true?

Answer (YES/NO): NO